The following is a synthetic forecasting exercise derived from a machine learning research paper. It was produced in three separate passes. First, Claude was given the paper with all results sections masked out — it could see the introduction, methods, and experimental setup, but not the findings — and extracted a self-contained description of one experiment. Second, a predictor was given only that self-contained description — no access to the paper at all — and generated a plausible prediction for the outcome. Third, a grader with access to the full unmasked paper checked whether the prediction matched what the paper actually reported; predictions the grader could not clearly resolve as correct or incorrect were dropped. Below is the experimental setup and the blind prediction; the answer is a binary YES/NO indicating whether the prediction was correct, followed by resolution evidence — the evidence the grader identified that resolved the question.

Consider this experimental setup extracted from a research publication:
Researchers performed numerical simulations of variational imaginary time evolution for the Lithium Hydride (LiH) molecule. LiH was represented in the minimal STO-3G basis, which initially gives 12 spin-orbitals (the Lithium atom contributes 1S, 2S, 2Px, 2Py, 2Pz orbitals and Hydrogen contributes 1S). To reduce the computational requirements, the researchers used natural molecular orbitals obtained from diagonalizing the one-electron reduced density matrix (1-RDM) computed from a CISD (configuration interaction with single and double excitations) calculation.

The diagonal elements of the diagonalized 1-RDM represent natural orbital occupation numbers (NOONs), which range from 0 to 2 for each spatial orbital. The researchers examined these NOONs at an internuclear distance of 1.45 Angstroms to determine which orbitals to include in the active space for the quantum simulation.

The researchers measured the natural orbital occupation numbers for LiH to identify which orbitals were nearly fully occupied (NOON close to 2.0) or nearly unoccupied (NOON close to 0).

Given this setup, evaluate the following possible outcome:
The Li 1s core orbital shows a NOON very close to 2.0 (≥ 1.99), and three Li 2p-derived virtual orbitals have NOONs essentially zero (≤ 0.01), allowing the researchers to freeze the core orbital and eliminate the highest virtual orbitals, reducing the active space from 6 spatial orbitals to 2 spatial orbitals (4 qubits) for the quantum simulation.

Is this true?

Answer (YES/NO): NO